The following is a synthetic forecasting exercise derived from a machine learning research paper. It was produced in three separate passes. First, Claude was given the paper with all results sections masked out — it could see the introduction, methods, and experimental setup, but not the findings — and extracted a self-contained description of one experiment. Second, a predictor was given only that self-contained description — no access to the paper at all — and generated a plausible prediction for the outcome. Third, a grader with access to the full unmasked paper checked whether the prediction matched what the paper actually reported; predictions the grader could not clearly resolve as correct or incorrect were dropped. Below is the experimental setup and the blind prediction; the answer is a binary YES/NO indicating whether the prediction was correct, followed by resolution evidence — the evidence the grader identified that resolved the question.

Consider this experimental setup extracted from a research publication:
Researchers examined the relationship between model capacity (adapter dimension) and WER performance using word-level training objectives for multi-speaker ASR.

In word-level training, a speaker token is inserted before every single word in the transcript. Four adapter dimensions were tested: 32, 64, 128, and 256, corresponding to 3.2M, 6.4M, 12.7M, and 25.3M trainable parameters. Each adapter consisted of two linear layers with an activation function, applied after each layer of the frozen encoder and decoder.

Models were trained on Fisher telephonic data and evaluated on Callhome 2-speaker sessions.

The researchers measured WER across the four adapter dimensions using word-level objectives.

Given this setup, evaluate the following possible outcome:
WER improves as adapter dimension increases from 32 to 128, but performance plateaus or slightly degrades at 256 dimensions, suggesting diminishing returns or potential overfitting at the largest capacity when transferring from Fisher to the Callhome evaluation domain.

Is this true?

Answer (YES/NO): NO